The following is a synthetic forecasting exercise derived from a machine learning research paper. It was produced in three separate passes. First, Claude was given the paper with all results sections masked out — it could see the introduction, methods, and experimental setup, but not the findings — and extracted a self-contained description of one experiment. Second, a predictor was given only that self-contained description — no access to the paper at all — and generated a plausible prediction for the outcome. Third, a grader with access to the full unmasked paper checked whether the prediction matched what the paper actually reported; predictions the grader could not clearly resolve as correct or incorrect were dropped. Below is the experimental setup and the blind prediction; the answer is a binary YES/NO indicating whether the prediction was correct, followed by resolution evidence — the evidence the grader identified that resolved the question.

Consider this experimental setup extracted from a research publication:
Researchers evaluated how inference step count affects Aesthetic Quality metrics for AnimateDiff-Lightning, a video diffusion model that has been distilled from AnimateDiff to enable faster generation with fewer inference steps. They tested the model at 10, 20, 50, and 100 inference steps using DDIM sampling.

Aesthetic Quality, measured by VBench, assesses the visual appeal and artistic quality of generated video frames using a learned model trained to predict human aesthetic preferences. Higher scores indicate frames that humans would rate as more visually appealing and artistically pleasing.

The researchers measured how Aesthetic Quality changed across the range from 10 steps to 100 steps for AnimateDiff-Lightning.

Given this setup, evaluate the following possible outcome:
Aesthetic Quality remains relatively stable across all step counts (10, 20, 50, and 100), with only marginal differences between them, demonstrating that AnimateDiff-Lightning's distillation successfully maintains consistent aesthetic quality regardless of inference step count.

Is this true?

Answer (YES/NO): NO